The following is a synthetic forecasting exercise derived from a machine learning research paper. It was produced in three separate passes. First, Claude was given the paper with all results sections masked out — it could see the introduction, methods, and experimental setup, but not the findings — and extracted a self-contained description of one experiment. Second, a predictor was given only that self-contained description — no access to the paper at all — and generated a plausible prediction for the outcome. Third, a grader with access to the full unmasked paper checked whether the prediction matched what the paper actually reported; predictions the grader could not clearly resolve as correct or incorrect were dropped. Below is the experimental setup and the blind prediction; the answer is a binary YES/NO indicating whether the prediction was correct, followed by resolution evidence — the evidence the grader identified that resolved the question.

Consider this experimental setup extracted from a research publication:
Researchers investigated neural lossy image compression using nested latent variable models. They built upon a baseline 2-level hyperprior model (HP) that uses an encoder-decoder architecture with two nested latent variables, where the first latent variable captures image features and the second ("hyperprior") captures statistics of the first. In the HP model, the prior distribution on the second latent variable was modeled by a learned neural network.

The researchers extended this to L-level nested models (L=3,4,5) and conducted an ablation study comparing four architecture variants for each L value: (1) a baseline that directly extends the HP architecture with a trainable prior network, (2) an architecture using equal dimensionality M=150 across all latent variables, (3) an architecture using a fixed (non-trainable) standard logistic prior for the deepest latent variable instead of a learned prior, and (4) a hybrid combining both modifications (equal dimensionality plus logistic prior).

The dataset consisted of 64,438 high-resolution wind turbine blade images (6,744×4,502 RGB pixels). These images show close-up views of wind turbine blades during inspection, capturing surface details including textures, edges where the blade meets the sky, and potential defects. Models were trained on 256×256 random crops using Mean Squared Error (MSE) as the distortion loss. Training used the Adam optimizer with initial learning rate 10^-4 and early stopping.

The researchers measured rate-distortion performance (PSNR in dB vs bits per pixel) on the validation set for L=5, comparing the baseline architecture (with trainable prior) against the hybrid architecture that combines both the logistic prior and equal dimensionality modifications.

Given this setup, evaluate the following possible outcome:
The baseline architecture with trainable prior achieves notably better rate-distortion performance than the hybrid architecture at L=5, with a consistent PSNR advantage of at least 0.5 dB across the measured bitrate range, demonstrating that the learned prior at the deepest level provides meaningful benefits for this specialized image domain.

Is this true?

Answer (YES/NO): NO